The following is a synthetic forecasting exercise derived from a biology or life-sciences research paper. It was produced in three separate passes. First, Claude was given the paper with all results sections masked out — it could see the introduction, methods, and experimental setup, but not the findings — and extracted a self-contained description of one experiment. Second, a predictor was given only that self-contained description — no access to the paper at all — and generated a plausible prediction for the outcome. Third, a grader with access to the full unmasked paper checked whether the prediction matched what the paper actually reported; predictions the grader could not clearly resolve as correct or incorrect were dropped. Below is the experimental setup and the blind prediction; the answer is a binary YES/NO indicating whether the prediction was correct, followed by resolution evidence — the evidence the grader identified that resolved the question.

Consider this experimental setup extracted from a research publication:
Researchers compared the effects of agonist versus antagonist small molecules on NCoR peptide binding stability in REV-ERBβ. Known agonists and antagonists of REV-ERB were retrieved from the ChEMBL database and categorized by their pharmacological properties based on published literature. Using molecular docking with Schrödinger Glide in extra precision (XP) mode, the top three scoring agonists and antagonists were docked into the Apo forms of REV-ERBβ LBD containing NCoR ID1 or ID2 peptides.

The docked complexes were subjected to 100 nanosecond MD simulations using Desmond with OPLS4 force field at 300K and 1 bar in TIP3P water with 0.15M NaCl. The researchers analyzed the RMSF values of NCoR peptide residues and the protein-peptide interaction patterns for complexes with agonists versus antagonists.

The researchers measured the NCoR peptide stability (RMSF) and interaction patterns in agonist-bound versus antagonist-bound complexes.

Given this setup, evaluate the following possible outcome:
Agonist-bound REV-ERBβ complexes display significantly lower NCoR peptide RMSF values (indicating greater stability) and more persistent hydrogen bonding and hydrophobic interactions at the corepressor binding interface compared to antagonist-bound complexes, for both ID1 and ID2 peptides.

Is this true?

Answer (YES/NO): NO